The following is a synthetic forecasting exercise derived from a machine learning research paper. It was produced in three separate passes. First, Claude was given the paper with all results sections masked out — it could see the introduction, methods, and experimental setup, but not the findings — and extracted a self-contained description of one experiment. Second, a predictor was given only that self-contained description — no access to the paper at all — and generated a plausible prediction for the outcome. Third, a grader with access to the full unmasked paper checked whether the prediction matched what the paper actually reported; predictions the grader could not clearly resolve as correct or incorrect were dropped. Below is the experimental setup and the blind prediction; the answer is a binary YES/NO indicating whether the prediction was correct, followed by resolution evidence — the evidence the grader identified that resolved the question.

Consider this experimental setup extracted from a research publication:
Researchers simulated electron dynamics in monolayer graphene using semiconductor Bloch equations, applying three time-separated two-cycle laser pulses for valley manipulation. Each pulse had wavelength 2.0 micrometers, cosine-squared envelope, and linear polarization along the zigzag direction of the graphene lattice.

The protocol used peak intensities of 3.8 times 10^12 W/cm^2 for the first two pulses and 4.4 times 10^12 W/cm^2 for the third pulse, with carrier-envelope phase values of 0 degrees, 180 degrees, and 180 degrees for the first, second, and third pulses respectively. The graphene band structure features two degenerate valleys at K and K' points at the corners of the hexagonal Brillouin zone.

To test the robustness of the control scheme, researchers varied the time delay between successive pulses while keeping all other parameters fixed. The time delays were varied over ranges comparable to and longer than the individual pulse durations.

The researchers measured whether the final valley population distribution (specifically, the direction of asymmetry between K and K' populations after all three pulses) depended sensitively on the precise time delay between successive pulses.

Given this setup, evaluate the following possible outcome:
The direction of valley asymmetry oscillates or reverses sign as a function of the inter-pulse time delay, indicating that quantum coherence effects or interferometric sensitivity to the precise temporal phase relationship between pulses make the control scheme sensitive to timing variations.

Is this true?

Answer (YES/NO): NO